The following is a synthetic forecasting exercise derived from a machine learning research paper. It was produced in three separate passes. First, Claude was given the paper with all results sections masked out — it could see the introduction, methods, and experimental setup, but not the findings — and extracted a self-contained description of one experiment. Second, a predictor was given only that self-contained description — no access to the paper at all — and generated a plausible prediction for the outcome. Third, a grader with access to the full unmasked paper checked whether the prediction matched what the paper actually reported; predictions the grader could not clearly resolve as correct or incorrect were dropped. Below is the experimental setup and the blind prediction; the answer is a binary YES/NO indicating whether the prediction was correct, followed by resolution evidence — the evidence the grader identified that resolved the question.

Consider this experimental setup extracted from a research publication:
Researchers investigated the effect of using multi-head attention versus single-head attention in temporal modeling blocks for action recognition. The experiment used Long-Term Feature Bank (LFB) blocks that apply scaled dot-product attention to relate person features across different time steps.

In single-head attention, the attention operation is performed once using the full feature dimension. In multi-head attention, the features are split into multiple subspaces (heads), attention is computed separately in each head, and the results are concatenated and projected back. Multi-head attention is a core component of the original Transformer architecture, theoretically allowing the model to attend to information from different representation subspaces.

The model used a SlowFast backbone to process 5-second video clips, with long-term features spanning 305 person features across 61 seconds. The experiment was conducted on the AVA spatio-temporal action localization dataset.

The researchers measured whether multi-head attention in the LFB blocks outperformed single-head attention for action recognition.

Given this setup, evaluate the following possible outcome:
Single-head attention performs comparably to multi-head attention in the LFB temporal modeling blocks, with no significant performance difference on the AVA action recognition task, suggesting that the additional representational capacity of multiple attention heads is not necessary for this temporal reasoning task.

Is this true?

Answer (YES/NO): YES